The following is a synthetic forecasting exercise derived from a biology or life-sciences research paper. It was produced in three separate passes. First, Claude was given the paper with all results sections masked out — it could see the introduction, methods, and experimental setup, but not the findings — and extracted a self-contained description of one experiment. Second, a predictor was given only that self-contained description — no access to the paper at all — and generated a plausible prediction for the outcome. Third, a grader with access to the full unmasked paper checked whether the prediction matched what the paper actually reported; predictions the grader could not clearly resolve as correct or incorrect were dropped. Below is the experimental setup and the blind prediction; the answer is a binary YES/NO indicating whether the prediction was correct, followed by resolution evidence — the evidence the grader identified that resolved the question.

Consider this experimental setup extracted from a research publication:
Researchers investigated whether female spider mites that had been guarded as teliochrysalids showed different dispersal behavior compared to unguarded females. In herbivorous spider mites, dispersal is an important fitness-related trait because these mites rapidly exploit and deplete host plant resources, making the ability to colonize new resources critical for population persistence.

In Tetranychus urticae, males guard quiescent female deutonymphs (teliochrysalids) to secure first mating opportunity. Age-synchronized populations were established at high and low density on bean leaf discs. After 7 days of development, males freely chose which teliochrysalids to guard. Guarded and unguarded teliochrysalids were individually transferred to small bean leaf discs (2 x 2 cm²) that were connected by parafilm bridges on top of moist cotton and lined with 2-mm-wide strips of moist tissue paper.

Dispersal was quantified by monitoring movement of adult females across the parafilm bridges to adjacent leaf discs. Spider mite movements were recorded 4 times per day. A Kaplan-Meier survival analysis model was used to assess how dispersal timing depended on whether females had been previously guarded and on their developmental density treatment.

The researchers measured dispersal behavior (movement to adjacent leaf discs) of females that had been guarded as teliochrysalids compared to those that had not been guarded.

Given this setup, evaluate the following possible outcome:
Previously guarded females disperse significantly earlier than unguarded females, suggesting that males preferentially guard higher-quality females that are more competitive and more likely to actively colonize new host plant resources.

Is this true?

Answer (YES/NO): NO